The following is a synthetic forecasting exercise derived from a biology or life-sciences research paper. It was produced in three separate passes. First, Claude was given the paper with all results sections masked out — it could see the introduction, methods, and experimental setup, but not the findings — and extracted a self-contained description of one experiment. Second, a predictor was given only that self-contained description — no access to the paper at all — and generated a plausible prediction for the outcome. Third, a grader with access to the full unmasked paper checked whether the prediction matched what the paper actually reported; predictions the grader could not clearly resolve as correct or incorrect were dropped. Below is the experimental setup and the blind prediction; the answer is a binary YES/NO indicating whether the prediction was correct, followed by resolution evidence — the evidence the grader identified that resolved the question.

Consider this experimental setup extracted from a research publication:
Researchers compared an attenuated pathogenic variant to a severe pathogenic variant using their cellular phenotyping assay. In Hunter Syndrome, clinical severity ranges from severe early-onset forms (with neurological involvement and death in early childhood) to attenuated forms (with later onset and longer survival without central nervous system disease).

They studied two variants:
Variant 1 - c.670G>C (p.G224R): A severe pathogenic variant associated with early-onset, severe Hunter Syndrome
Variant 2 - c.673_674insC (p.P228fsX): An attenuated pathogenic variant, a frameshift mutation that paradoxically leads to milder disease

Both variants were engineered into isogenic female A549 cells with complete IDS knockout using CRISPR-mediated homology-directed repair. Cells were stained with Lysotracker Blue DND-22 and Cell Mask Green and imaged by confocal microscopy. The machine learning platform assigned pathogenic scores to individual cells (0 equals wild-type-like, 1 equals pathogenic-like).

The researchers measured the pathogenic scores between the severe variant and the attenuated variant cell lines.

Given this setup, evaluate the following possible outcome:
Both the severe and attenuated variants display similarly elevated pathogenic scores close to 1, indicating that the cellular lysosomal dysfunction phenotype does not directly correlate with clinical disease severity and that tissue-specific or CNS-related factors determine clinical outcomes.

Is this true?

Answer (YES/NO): NO